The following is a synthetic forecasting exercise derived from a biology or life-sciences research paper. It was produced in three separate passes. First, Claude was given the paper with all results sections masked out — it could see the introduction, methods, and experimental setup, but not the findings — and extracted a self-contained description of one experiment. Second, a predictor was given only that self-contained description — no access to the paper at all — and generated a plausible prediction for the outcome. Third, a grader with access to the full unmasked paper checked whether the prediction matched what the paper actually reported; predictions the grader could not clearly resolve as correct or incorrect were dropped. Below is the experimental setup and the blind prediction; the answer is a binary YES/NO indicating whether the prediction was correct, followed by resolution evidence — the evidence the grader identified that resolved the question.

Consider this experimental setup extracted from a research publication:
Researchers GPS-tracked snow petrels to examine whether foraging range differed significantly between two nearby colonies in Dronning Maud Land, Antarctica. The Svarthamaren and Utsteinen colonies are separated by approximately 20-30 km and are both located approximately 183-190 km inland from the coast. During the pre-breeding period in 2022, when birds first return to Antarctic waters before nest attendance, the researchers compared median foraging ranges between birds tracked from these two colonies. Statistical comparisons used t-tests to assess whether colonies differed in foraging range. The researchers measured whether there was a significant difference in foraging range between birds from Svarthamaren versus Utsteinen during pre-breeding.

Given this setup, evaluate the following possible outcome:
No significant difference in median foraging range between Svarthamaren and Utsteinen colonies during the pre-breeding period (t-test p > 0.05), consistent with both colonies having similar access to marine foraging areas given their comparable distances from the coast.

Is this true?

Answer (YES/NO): YES